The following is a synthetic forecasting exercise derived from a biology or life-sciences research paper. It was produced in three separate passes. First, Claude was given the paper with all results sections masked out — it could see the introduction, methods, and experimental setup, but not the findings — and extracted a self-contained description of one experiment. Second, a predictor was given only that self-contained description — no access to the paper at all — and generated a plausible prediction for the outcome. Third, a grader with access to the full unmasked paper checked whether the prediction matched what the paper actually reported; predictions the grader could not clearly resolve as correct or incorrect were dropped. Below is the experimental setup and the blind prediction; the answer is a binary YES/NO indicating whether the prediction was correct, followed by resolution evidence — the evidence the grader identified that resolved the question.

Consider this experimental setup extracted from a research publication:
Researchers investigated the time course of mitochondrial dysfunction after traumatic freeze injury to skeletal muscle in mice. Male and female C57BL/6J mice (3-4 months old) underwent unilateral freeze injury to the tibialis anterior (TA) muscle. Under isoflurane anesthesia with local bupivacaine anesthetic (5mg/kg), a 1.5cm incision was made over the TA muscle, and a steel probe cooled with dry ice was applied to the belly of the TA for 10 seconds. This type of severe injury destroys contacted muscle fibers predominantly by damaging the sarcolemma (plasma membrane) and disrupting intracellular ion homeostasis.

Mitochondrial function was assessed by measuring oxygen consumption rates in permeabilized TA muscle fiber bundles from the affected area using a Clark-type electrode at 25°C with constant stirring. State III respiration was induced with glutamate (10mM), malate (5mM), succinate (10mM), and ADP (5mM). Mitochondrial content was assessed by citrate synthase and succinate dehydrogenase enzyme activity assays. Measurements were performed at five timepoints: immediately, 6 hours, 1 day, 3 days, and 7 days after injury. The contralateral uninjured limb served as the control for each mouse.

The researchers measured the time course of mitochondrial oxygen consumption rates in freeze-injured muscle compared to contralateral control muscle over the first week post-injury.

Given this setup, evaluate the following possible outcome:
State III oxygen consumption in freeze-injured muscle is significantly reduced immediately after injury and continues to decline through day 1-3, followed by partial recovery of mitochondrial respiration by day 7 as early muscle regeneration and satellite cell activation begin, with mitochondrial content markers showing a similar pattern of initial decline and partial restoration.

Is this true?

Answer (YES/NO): NO